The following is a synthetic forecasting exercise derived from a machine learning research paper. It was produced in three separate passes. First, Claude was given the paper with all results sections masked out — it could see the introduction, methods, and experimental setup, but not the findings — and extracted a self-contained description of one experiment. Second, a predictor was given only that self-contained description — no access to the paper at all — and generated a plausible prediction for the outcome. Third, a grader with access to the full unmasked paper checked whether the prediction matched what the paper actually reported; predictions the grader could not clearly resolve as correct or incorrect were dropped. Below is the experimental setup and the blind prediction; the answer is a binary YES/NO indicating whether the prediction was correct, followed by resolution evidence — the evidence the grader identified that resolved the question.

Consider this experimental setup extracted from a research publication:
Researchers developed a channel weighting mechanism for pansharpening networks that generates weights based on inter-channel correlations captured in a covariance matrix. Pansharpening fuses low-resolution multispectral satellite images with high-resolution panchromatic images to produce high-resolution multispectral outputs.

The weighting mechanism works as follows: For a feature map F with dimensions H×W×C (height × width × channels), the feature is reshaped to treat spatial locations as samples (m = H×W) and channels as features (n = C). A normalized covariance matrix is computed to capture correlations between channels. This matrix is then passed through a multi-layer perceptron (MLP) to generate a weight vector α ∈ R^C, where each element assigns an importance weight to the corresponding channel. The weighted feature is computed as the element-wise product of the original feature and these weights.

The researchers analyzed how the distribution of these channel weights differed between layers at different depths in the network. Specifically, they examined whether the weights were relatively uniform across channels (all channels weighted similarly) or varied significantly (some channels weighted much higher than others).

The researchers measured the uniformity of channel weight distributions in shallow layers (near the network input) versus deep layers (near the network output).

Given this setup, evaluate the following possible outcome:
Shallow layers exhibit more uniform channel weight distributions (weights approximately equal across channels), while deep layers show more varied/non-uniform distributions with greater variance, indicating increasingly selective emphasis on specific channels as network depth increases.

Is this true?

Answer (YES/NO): YES